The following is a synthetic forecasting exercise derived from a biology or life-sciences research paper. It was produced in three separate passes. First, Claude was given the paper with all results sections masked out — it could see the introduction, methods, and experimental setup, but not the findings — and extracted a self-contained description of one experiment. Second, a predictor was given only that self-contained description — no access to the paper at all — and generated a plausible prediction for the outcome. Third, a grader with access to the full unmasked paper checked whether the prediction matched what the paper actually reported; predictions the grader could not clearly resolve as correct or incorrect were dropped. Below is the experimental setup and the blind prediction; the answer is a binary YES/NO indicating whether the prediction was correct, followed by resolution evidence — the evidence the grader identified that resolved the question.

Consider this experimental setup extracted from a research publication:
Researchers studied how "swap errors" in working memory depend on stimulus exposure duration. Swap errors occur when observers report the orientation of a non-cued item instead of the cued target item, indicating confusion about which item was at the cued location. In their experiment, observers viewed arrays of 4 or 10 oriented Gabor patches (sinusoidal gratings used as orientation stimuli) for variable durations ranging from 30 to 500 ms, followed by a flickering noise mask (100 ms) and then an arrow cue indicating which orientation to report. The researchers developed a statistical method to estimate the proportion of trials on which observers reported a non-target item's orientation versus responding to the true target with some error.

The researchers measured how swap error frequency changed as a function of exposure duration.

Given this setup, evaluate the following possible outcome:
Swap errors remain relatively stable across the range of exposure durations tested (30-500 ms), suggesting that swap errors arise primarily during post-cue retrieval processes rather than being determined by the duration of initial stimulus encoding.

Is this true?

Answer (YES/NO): NO